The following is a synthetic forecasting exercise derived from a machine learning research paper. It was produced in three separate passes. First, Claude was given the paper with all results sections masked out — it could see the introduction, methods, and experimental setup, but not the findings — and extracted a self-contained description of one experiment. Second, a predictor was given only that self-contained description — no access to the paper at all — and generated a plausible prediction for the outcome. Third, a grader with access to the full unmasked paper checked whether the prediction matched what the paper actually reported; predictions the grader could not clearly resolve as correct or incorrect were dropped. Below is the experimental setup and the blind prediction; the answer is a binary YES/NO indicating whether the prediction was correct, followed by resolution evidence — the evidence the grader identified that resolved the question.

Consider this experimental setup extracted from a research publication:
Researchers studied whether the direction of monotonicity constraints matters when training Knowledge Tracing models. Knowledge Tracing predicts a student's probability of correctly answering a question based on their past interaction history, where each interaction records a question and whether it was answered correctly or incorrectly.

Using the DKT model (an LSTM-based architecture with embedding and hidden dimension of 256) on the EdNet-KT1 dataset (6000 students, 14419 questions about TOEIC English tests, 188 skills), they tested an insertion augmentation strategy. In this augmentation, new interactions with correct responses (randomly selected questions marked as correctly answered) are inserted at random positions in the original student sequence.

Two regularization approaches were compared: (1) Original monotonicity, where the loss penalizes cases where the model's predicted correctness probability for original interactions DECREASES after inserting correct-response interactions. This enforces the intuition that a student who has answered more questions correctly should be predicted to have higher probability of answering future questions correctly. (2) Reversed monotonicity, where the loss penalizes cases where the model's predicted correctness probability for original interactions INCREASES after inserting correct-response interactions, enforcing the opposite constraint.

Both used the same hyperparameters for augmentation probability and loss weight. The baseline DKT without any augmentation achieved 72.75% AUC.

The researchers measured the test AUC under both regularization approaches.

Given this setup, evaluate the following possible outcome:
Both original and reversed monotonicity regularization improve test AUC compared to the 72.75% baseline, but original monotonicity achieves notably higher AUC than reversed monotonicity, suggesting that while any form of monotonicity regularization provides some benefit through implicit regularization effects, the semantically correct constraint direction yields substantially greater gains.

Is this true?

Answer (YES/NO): NO